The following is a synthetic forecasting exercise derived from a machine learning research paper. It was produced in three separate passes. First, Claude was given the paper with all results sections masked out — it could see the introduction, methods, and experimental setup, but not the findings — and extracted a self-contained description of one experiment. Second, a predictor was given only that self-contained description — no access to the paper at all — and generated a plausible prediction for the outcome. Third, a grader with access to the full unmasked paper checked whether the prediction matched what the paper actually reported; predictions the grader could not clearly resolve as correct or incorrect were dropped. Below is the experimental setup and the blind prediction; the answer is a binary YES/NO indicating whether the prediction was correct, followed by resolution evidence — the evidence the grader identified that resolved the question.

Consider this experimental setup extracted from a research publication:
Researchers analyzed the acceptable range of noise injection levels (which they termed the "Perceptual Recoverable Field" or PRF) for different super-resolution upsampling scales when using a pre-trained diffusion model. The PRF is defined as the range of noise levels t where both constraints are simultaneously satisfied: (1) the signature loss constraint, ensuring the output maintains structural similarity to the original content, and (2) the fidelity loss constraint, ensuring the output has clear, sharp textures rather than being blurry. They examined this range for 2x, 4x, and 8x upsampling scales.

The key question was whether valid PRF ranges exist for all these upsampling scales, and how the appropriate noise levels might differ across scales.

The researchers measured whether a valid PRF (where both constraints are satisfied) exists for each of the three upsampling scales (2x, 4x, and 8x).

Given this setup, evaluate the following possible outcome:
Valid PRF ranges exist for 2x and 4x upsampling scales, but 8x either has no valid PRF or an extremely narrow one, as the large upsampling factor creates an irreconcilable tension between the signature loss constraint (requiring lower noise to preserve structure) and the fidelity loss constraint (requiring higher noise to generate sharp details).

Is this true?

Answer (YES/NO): YES